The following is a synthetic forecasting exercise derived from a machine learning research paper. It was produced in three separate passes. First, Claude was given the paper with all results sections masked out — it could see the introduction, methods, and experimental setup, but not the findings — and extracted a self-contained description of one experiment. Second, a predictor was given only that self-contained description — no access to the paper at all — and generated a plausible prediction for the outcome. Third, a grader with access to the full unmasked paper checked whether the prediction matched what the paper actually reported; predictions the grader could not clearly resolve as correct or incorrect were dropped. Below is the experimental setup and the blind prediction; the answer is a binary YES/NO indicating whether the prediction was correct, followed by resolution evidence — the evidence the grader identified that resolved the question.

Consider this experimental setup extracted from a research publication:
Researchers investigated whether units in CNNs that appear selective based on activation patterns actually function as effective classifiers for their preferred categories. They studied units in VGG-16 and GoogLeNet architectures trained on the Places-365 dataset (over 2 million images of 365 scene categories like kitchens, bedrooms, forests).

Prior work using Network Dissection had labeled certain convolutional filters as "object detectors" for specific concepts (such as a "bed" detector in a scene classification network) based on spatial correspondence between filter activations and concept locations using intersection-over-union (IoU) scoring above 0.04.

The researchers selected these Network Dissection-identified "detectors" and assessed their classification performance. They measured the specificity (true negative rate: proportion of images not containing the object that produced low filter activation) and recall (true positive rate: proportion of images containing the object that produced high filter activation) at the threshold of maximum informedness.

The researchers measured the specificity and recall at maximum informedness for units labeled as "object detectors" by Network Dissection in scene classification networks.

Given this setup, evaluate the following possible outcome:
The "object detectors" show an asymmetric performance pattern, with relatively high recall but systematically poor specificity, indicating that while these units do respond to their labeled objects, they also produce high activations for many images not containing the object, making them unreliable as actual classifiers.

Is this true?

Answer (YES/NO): NO